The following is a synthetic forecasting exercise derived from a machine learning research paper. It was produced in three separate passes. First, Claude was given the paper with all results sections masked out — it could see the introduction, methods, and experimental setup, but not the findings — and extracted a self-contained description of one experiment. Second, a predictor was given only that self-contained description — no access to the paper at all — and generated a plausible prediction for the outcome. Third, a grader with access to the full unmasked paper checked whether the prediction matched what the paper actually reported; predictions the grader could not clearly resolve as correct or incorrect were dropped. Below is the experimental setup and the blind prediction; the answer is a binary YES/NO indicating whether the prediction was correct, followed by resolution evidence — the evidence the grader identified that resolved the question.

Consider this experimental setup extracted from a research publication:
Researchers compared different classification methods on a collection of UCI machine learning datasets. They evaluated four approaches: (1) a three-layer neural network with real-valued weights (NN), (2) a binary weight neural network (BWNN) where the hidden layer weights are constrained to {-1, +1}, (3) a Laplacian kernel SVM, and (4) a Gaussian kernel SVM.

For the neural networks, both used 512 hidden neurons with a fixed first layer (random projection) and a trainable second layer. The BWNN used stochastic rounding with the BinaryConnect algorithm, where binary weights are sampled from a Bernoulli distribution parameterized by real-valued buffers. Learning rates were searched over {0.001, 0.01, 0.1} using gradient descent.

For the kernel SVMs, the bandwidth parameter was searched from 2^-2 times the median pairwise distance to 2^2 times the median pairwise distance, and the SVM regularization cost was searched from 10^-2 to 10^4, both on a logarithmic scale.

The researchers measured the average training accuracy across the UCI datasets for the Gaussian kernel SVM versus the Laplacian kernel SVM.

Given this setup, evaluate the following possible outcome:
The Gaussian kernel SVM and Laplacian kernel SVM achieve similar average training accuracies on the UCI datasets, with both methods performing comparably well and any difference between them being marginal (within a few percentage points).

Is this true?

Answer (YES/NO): NO